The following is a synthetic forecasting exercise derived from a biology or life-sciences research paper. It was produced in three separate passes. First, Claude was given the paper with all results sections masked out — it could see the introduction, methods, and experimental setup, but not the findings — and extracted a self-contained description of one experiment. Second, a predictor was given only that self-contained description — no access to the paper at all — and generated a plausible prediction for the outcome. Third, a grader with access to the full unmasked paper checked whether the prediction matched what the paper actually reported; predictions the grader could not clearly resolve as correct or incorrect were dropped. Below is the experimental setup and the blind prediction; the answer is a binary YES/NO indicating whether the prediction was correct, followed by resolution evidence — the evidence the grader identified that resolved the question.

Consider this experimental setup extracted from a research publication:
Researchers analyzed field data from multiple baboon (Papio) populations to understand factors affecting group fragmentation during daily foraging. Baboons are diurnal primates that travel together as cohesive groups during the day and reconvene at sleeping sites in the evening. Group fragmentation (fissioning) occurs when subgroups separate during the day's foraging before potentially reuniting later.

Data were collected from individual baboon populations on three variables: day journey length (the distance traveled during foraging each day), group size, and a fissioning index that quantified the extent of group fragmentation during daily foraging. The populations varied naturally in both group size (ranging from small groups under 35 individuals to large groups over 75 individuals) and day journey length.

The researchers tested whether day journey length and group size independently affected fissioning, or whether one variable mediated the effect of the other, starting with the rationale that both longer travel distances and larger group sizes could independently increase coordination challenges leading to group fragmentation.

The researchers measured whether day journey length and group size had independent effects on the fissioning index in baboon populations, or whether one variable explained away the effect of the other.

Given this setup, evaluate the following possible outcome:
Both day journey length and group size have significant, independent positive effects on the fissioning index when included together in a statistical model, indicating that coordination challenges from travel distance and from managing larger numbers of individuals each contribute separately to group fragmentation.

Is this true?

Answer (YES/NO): YES